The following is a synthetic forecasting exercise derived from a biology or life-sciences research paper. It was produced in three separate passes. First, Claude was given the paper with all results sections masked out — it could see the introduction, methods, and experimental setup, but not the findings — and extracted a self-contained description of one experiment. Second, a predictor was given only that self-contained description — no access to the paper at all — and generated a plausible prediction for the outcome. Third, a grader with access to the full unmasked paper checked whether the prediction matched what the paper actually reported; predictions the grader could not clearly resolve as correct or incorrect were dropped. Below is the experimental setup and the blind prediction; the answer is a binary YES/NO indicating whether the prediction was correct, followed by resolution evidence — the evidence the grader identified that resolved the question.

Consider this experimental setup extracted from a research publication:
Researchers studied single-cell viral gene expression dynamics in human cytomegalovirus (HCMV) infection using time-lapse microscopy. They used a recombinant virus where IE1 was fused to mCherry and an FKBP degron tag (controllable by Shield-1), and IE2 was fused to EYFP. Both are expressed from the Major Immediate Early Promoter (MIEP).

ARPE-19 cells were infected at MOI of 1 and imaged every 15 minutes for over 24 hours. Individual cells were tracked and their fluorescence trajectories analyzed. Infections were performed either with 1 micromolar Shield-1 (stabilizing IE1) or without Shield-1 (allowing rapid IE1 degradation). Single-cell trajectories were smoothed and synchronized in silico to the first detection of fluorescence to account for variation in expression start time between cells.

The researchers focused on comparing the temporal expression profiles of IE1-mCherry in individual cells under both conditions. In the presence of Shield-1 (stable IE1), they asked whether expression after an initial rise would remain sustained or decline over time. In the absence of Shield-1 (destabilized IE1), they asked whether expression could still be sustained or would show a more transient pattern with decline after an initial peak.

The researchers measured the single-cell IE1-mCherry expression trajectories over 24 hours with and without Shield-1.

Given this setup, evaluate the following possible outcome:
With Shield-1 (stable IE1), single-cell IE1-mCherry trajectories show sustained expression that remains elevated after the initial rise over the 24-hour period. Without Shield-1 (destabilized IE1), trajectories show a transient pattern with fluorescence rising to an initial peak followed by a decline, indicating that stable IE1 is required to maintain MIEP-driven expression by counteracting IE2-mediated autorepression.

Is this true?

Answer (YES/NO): NO